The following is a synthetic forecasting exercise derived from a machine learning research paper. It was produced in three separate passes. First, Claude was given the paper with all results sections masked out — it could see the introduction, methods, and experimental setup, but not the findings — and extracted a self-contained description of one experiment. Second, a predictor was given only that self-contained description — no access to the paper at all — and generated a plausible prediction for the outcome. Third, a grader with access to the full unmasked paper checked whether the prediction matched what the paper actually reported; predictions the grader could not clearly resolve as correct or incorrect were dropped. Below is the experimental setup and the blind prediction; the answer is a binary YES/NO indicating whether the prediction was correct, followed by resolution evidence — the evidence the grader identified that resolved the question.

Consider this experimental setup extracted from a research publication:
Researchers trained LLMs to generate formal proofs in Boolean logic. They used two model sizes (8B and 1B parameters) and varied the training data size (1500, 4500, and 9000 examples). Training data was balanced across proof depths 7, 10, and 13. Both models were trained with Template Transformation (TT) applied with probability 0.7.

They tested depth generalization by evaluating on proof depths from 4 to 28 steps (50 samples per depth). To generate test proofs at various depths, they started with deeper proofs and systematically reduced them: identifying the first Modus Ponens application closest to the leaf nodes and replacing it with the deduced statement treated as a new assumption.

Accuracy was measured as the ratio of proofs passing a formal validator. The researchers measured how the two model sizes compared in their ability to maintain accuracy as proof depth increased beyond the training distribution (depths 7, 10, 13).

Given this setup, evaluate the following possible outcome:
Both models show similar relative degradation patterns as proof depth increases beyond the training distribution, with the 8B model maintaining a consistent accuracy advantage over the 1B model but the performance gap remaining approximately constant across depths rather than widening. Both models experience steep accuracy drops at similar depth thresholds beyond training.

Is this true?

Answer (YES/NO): NO